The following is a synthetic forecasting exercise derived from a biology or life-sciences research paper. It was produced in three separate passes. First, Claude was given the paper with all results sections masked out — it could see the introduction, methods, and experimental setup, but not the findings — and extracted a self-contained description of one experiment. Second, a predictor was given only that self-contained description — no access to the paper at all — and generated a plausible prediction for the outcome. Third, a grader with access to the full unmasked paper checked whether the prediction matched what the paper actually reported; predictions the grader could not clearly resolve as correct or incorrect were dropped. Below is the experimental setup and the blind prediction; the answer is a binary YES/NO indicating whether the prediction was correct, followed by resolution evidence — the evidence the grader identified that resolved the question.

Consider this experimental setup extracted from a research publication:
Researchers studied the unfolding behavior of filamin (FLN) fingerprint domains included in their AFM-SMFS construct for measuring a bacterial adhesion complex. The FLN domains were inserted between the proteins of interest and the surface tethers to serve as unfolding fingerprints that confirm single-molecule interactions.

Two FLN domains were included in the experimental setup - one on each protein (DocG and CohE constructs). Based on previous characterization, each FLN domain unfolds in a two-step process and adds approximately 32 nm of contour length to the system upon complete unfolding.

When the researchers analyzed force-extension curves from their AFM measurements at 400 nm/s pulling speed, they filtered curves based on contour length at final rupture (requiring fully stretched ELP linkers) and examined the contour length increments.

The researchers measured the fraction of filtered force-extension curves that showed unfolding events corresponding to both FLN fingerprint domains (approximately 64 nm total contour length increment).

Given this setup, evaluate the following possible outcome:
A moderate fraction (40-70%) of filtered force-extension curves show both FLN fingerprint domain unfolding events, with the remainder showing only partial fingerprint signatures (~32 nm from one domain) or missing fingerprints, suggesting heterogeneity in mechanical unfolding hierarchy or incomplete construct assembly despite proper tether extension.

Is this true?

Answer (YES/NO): NO